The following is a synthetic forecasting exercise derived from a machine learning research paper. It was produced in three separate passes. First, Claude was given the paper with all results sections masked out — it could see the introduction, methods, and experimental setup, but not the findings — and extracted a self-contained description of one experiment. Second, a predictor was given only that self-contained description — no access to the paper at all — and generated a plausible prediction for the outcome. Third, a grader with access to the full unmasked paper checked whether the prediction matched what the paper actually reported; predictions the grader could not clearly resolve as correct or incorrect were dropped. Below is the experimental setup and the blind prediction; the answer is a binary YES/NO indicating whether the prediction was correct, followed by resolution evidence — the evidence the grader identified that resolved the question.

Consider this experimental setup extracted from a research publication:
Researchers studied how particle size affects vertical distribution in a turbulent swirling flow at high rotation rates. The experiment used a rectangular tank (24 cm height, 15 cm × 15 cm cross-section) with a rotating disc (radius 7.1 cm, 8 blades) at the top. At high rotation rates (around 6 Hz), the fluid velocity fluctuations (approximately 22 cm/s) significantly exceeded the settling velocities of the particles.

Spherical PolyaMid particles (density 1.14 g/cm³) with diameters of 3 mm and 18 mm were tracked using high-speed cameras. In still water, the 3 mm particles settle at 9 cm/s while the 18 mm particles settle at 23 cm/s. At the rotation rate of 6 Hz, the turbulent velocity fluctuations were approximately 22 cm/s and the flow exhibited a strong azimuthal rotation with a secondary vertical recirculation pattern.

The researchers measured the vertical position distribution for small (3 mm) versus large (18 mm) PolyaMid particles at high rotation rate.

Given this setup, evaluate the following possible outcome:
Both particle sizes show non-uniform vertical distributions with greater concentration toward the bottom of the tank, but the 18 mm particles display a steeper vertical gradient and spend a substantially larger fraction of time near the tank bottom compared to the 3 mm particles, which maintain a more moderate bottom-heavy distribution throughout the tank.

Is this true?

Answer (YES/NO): NO